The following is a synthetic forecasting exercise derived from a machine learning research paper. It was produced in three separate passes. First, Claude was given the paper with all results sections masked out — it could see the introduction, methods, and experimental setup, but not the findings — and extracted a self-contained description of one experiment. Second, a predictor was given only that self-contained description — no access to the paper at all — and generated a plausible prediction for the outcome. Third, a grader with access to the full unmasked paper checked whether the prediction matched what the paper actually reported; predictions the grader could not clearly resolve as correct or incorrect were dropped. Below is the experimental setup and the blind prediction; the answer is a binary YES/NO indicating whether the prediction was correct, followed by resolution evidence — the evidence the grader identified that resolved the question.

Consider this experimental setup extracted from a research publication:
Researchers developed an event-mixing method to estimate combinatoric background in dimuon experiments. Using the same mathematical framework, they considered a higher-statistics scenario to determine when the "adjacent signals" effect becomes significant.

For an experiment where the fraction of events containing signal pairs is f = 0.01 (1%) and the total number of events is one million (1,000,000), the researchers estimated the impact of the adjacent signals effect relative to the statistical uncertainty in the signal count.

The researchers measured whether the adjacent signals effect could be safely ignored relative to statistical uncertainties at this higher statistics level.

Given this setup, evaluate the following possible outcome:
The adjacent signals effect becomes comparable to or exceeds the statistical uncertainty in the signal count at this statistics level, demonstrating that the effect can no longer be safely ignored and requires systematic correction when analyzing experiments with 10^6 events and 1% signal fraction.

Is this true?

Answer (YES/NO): YES